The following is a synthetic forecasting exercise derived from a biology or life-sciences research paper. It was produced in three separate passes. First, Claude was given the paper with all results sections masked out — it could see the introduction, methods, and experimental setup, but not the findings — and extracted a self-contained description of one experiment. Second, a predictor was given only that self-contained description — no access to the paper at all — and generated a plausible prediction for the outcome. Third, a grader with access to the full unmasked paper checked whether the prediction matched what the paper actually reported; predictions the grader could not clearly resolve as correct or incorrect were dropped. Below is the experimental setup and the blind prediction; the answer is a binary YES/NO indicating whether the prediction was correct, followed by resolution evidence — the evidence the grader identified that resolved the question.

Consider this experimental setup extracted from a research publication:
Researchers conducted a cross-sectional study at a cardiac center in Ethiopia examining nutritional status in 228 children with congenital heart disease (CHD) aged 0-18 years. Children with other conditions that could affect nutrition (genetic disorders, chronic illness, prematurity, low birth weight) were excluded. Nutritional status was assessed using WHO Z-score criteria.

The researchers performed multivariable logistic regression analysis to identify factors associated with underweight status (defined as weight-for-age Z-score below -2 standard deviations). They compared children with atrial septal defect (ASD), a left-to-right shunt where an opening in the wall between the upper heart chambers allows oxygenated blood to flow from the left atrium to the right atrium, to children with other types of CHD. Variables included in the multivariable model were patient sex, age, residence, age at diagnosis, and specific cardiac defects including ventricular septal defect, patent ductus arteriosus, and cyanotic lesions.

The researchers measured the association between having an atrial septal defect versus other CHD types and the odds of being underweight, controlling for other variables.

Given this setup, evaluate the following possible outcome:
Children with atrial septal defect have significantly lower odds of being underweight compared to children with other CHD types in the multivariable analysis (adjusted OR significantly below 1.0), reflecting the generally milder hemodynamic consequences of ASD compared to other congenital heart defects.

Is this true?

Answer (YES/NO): YES